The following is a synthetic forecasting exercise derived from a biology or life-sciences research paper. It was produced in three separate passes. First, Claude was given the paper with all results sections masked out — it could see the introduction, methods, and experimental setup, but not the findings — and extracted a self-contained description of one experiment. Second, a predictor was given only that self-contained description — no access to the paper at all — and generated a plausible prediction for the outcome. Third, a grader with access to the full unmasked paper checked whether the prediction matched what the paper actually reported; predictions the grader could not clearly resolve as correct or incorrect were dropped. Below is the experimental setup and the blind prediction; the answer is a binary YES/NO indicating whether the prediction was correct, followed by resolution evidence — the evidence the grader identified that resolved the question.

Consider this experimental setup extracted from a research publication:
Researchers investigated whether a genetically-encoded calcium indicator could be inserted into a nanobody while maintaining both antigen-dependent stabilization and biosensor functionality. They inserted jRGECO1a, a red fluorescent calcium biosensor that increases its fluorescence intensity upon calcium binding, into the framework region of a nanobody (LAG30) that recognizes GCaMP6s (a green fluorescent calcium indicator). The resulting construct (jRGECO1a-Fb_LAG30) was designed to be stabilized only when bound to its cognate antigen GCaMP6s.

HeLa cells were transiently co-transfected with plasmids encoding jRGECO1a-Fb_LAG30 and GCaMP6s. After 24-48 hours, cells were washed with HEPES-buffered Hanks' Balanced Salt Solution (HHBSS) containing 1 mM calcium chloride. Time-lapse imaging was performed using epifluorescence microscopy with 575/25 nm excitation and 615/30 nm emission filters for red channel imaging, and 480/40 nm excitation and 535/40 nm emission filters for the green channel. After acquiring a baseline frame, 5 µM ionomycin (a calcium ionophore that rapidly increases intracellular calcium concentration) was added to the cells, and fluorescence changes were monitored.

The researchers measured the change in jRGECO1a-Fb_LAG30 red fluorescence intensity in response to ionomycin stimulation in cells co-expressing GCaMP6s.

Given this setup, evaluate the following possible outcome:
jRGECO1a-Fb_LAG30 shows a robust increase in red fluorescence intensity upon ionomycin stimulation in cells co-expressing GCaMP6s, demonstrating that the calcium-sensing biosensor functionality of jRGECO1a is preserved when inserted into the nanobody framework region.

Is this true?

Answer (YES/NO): YES